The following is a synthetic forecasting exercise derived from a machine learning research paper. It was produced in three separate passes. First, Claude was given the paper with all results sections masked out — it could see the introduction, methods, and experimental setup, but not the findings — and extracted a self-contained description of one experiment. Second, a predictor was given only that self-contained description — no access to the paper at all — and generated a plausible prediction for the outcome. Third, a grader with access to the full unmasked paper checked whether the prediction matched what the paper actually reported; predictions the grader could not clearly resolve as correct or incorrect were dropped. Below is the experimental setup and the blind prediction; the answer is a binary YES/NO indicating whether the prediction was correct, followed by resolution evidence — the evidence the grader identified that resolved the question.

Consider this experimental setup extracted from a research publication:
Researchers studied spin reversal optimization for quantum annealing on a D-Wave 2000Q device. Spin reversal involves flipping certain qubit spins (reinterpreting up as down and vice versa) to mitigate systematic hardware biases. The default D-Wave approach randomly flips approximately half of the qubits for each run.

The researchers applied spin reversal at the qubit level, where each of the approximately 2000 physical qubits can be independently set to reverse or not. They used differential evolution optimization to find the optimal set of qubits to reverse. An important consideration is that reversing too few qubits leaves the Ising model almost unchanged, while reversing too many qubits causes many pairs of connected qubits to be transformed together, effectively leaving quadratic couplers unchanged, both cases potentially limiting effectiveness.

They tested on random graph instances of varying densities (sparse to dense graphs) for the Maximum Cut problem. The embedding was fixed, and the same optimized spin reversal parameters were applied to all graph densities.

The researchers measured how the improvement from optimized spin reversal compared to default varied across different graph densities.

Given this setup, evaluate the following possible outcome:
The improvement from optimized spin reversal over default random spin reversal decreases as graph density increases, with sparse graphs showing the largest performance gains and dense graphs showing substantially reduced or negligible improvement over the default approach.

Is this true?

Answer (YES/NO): NO